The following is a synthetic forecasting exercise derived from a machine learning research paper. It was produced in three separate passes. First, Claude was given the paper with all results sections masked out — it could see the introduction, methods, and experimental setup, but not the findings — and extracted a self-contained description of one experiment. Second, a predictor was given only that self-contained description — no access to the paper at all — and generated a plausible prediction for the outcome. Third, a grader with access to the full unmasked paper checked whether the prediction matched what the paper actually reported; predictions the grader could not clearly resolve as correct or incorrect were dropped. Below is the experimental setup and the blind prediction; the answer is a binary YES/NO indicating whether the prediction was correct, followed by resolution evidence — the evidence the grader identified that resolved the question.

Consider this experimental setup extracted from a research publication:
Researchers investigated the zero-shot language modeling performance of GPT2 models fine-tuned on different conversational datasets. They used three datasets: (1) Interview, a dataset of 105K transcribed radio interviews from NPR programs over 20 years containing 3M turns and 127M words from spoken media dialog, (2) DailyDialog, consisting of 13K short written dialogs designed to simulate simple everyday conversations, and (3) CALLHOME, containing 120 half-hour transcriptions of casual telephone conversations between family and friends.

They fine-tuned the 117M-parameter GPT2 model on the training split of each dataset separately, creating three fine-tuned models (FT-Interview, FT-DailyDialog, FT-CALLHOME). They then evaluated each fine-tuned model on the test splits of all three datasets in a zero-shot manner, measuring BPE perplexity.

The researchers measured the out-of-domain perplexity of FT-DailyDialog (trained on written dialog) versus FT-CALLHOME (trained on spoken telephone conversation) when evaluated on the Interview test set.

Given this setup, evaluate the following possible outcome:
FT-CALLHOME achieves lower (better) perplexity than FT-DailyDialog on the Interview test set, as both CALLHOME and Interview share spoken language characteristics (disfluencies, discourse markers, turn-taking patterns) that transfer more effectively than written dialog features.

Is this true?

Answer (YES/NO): YES